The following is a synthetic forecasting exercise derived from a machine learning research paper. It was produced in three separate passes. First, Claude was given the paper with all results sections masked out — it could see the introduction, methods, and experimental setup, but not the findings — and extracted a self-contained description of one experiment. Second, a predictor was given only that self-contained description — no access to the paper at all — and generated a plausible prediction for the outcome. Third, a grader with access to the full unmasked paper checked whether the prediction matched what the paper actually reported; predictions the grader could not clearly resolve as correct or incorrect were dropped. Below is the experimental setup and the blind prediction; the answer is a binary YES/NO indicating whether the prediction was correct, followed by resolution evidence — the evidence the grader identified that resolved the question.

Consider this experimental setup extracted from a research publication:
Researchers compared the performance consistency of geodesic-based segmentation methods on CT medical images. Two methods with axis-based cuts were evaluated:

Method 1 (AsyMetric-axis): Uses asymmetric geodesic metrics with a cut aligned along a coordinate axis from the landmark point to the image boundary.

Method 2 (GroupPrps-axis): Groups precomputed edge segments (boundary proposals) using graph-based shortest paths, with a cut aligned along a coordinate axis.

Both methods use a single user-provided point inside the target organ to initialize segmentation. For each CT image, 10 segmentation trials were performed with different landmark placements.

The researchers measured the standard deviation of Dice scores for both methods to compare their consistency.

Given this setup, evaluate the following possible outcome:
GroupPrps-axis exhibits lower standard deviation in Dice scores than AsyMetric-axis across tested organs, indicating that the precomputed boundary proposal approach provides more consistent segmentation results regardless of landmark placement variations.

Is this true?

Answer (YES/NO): YES